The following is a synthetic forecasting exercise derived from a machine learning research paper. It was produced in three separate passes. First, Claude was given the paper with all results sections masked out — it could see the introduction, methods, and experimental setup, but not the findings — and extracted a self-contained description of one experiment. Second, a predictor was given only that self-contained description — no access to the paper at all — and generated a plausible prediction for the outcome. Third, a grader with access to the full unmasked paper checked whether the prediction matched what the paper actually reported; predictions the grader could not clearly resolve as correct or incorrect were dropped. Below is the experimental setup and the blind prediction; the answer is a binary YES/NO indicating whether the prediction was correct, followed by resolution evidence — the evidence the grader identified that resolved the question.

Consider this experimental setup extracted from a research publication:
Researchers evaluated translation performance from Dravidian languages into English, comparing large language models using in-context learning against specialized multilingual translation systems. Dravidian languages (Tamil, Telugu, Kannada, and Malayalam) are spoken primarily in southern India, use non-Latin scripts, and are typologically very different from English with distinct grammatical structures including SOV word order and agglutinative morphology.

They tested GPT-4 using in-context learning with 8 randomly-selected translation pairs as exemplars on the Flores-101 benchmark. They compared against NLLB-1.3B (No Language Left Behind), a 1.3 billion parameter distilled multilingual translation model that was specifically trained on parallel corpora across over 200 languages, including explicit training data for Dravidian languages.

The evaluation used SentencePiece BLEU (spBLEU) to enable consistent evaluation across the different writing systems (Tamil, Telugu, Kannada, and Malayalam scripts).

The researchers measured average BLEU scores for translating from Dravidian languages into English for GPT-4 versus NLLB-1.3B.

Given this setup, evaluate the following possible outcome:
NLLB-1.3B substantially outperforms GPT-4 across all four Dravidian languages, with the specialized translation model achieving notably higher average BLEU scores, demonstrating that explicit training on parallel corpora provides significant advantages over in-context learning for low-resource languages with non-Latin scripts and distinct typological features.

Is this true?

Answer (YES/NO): YES